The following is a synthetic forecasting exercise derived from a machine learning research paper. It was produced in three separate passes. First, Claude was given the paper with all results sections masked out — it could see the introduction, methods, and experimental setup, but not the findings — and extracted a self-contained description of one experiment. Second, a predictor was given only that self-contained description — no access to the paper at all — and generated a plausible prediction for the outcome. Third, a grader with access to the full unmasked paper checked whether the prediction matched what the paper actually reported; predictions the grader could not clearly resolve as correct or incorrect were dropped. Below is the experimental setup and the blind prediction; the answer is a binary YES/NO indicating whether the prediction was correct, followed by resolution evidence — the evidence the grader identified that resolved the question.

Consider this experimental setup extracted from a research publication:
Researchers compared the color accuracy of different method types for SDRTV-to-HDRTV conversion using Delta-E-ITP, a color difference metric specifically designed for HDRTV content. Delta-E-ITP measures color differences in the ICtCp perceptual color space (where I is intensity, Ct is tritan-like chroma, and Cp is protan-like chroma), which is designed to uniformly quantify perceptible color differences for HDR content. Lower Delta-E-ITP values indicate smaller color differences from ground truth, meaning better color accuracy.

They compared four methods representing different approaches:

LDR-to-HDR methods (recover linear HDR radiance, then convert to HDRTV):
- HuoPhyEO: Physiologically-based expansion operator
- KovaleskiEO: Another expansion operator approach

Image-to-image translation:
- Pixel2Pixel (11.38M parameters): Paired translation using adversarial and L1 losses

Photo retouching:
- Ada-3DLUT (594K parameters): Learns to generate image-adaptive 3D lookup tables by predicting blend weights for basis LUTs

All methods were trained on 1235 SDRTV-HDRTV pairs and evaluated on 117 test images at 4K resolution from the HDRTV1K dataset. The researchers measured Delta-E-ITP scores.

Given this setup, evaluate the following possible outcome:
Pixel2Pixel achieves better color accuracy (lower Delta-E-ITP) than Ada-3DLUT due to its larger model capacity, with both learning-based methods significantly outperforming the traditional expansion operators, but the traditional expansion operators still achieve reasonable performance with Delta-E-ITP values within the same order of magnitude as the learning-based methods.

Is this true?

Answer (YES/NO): NO